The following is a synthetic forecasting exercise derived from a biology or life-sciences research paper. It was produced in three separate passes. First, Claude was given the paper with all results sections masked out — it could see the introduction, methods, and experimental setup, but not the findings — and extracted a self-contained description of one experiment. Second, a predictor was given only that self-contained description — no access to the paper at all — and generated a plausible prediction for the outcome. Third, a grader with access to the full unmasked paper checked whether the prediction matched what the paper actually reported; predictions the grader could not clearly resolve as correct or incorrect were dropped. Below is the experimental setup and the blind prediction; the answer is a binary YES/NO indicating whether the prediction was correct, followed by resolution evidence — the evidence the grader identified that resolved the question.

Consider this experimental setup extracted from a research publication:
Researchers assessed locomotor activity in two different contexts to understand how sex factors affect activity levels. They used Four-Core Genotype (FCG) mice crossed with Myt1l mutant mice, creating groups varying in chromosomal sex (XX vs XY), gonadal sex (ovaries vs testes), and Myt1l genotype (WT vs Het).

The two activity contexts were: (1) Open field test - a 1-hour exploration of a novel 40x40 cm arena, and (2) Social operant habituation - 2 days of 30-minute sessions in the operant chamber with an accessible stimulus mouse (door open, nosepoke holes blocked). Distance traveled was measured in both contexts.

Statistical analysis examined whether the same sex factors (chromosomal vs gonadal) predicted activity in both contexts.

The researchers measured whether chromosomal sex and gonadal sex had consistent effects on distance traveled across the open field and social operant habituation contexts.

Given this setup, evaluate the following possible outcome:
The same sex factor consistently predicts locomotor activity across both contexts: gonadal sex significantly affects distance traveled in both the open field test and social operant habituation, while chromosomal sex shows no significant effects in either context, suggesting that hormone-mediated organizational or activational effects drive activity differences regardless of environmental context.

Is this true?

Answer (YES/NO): NO